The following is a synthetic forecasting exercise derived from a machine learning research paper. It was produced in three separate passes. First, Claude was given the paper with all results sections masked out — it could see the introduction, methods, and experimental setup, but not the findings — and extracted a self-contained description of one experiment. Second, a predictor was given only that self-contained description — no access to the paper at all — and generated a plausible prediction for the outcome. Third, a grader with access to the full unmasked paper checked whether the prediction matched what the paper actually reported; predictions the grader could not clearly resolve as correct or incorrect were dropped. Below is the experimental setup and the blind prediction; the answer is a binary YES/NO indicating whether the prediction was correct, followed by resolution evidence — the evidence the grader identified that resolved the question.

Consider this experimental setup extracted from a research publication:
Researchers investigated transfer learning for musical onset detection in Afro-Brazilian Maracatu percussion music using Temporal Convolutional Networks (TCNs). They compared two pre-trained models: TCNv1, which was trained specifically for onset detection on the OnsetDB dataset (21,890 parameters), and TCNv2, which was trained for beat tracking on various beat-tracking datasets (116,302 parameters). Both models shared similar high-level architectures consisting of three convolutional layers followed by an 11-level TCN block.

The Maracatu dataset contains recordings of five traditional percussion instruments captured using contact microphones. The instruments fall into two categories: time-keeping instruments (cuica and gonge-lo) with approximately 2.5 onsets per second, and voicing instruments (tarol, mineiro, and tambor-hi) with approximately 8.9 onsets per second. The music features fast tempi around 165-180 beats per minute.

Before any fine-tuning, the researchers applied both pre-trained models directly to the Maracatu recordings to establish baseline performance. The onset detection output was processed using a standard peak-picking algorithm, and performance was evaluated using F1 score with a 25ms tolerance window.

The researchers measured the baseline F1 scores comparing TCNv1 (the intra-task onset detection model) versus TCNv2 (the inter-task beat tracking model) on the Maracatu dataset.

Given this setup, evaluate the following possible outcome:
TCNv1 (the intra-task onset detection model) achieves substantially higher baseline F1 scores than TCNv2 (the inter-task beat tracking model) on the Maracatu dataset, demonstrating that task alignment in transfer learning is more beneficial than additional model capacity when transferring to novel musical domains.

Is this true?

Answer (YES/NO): NO